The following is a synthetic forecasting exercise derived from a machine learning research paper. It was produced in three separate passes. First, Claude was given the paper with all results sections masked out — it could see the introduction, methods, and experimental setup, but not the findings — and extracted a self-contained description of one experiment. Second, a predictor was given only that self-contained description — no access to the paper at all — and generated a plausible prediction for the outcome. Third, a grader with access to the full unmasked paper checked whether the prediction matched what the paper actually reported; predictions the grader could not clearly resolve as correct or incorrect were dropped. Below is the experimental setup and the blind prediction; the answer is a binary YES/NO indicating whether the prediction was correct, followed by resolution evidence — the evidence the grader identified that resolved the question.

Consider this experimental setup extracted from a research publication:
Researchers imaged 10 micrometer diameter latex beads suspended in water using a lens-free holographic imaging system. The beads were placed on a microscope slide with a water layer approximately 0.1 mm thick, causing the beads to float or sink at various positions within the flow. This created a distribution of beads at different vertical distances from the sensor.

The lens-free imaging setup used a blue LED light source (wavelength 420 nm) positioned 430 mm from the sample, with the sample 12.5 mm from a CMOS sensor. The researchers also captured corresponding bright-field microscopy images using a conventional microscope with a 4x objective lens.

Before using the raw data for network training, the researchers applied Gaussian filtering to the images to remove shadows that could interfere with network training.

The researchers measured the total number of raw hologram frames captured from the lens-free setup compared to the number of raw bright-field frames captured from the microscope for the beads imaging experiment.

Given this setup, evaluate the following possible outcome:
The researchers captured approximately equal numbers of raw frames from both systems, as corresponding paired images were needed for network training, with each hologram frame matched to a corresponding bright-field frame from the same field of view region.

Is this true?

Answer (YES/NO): NO